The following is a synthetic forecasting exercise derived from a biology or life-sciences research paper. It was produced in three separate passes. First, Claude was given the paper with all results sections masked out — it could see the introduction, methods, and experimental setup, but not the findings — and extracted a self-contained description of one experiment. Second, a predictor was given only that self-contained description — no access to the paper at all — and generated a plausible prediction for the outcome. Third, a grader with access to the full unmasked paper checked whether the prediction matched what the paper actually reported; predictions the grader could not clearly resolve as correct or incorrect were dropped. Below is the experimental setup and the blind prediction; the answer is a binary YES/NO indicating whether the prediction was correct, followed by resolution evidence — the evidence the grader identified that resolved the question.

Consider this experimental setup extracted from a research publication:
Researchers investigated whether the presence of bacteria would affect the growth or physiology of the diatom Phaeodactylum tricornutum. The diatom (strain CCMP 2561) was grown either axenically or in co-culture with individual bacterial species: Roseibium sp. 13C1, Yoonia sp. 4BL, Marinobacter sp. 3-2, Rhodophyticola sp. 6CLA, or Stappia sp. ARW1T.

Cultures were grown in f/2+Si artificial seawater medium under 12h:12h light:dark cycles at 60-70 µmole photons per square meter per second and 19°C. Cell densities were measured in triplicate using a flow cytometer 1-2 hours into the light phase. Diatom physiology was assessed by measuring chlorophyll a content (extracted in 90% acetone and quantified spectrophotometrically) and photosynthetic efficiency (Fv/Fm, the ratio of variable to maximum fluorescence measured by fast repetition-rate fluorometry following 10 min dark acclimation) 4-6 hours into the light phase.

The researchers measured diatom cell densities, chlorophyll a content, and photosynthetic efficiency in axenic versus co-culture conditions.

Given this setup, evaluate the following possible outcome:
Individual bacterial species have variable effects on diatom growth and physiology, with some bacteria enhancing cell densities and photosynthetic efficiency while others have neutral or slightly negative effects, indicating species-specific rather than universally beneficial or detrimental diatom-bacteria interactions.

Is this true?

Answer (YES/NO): NO